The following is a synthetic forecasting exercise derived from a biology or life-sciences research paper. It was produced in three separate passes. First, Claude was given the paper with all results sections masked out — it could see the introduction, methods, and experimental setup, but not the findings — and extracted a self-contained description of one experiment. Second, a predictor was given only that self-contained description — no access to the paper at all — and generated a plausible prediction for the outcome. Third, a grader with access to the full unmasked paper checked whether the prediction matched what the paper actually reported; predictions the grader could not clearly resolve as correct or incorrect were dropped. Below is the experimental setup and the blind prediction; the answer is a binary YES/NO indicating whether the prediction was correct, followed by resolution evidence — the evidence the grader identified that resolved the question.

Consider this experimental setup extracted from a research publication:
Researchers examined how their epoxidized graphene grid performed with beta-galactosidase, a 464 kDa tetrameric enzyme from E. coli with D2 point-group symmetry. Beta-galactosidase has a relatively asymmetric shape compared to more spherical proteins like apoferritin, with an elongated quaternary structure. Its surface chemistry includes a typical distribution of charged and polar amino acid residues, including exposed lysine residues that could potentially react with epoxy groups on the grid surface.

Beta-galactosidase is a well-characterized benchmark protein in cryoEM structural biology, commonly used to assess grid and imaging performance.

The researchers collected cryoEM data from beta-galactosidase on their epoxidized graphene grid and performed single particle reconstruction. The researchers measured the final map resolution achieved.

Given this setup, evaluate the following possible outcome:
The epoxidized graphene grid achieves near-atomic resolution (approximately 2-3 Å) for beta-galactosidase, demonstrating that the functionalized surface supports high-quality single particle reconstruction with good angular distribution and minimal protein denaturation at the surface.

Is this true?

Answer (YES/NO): NO